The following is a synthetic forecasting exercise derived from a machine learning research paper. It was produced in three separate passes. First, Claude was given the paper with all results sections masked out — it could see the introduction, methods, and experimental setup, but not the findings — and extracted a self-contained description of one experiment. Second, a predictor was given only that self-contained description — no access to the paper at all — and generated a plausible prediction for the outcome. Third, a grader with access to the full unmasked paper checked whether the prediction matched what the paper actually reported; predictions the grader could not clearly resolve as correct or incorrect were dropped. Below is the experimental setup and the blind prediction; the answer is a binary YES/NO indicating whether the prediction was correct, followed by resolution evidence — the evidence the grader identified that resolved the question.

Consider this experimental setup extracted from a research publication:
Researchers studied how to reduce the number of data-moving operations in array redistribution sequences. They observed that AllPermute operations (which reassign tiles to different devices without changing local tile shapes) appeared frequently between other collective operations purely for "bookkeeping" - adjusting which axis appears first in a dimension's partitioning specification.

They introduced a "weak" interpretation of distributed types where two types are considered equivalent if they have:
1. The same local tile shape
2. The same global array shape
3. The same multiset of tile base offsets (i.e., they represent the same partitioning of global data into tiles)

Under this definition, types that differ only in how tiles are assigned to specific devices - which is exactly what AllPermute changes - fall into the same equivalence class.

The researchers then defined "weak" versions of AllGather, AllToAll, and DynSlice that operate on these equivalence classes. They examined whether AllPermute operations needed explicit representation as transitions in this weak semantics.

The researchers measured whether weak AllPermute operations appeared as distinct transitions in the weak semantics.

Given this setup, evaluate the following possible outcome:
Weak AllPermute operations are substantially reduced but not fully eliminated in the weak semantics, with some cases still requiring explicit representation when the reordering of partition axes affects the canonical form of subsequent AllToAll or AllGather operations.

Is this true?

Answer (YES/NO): NO